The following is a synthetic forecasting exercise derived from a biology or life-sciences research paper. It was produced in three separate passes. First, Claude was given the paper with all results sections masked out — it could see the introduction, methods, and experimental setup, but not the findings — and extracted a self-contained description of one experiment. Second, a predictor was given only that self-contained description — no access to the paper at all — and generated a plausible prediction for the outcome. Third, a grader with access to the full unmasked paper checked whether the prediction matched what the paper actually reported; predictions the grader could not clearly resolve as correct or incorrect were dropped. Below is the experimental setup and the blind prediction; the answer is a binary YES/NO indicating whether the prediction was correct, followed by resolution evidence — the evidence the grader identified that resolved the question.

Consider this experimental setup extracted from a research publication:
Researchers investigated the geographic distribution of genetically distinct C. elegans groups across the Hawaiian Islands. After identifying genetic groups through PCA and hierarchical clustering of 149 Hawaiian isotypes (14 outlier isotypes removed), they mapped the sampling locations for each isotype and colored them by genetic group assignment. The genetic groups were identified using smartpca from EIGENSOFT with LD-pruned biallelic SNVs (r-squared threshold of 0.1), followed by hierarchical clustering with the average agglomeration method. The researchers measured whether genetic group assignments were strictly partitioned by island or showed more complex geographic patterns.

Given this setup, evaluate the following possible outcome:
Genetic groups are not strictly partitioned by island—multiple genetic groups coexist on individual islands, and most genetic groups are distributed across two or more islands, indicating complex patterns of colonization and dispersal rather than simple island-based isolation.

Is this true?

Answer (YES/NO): NO